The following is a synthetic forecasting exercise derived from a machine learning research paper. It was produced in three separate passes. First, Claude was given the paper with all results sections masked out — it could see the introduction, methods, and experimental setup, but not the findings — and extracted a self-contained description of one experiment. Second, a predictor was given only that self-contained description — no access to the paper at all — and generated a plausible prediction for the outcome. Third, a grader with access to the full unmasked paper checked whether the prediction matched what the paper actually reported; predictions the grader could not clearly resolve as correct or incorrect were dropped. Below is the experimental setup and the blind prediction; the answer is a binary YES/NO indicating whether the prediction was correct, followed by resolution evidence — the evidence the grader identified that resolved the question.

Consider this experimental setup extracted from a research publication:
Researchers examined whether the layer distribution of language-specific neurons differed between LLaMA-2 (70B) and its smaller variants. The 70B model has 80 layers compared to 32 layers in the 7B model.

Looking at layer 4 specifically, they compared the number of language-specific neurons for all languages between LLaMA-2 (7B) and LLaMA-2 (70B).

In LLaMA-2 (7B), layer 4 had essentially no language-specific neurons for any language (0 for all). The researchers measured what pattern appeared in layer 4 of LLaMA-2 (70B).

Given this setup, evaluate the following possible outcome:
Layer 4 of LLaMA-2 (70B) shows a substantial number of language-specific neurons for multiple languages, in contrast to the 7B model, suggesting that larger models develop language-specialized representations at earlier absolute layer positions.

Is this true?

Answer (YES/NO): YES